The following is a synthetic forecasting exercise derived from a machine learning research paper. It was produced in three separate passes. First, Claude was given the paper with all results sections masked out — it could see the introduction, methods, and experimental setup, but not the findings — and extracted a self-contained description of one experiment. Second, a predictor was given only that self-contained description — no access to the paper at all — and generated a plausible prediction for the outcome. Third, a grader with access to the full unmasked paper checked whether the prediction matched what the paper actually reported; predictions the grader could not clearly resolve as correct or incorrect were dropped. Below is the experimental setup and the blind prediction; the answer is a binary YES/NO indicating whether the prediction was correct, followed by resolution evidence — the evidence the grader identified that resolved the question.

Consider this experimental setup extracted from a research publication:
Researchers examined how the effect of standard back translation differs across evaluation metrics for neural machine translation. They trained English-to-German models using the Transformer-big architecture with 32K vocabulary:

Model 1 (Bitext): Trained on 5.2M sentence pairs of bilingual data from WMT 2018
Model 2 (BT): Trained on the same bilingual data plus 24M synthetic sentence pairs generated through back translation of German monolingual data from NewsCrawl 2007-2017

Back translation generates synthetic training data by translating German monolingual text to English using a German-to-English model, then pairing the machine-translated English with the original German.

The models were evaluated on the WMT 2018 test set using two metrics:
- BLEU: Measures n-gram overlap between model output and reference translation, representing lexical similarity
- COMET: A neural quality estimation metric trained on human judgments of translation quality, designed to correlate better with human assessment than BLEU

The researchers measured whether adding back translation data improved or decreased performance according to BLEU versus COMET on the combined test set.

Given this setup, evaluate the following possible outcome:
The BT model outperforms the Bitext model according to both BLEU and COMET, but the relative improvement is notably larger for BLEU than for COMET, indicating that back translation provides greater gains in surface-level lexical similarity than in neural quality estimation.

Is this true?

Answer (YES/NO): NO